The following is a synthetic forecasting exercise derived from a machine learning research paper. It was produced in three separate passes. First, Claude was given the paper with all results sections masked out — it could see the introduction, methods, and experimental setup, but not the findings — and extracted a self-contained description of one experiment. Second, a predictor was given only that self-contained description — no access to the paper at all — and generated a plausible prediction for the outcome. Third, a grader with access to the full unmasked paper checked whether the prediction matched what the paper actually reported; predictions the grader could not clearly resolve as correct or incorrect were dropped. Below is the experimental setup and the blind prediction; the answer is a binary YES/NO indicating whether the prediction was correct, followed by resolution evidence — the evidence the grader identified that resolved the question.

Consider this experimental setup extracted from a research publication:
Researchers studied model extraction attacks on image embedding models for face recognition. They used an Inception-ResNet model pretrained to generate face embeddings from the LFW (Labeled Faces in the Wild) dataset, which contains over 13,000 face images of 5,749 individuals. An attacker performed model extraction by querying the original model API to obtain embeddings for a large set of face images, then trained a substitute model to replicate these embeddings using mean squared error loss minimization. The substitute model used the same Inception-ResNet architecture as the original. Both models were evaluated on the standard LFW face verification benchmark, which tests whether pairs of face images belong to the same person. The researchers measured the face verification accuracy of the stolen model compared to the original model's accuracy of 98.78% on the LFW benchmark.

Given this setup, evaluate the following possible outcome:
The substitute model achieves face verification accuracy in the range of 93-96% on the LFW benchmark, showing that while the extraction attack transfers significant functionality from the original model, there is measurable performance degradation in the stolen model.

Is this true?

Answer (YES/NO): NO